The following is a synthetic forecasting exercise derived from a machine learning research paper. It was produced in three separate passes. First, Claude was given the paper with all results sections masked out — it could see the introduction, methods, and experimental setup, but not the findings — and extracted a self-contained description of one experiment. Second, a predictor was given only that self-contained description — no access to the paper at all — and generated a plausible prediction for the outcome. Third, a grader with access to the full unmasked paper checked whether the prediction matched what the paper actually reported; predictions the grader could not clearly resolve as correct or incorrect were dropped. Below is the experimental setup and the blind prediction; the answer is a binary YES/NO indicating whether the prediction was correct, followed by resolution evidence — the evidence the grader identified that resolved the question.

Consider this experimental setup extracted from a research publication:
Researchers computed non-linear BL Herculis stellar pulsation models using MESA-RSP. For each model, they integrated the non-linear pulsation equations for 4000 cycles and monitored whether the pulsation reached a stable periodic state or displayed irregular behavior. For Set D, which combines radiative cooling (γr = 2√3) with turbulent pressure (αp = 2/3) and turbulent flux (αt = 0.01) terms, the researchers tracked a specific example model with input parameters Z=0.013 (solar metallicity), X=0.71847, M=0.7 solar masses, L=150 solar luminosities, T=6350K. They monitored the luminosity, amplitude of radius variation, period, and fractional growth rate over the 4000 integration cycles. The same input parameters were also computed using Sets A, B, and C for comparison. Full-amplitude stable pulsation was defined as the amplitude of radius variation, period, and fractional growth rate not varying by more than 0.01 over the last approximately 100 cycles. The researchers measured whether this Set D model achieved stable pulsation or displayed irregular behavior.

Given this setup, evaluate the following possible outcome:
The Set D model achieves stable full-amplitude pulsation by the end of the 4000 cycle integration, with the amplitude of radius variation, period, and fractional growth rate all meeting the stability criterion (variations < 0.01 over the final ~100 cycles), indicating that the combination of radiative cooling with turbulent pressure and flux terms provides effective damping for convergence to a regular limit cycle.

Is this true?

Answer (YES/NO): NO